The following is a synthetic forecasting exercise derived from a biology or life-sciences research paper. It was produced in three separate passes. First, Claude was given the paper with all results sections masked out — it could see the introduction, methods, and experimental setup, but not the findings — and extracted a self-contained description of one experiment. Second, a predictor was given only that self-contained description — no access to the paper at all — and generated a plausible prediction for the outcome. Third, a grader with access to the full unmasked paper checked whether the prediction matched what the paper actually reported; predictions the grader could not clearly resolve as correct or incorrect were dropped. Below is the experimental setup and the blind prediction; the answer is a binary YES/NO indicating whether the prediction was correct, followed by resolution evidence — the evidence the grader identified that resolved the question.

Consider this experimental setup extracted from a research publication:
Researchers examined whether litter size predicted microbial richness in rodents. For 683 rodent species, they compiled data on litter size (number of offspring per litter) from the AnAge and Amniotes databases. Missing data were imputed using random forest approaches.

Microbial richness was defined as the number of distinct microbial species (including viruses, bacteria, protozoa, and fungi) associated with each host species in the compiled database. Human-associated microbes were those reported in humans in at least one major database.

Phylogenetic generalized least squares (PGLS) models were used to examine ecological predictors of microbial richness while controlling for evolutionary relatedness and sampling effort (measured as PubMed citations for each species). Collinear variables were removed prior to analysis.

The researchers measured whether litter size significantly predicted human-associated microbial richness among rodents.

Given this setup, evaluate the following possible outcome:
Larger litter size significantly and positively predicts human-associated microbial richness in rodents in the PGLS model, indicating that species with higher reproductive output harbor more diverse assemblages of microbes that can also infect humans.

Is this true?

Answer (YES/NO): NO